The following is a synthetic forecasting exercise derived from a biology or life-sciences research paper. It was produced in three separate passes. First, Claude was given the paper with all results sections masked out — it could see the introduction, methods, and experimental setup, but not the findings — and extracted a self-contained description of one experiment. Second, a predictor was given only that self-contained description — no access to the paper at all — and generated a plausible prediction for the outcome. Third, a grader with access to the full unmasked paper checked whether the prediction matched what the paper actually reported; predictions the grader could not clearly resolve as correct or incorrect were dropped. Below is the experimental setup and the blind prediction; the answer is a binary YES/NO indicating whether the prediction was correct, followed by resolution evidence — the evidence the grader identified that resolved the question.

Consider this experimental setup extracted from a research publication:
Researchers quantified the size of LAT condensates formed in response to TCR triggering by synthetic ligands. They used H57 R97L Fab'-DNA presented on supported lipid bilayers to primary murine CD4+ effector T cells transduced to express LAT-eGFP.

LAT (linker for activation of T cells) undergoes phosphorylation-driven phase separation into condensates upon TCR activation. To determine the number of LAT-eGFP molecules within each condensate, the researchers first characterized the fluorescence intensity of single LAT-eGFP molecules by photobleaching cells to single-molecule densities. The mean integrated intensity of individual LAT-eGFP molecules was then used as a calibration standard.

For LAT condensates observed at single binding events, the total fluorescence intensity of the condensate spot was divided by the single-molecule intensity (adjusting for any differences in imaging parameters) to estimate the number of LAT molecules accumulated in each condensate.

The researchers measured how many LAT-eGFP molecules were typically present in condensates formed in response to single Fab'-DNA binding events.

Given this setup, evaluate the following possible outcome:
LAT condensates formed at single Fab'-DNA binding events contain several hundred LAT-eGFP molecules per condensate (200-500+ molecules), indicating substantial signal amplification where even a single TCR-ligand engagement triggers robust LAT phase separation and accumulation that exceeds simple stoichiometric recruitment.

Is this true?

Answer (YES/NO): YES